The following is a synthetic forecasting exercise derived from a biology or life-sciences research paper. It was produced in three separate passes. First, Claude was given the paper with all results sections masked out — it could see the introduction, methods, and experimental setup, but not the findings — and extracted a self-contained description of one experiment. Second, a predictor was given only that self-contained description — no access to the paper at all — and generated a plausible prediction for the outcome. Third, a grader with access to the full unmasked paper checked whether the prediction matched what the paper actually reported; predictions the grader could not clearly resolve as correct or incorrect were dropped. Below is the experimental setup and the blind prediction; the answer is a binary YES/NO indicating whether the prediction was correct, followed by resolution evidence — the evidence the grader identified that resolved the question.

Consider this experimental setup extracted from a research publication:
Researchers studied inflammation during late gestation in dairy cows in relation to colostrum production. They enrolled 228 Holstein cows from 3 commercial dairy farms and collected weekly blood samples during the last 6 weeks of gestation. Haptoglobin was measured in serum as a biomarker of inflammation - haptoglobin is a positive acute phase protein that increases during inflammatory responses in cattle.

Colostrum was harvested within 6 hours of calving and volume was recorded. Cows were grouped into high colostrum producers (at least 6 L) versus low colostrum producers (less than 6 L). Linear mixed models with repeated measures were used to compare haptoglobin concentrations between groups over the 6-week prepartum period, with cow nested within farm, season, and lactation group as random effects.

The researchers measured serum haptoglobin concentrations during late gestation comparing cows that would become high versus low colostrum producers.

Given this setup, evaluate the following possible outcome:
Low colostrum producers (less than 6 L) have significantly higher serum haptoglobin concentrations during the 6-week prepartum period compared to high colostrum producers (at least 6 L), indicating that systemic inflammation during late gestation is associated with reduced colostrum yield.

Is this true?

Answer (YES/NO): NO